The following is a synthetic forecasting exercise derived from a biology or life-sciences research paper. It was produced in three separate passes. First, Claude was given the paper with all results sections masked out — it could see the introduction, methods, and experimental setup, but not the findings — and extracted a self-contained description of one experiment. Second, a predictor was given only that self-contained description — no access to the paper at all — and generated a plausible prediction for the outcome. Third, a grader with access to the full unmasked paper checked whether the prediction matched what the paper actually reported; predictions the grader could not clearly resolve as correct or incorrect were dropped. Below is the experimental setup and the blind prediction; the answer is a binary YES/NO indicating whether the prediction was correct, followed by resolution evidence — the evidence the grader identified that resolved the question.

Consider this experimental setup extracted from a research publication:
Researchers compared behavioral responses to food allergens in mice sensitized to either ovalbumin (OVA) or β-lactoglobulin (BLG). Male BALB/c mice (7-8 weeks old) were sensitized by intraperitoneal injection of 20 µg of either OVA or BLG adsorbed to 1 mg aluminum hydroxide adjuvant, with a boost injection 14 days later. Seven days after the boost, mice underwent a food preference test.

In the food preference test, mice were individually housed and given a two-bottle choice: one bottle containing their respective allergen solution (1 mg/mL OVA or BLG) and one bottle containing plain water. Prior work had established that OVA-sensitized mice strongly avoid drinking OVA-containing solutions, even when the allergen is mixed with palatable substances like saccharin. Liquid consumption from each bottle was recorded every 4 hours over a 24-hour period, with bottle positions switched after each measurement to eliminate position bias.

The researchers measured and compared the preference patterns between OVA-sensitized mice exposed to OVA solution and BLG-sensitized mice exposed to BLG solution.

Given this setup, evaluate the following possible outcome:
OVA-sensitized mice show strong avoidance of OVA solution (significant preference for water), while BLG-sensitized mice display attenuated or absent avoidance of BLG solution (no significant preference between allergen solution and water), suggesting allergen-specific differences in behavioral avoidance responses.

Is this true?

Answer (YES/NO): NO